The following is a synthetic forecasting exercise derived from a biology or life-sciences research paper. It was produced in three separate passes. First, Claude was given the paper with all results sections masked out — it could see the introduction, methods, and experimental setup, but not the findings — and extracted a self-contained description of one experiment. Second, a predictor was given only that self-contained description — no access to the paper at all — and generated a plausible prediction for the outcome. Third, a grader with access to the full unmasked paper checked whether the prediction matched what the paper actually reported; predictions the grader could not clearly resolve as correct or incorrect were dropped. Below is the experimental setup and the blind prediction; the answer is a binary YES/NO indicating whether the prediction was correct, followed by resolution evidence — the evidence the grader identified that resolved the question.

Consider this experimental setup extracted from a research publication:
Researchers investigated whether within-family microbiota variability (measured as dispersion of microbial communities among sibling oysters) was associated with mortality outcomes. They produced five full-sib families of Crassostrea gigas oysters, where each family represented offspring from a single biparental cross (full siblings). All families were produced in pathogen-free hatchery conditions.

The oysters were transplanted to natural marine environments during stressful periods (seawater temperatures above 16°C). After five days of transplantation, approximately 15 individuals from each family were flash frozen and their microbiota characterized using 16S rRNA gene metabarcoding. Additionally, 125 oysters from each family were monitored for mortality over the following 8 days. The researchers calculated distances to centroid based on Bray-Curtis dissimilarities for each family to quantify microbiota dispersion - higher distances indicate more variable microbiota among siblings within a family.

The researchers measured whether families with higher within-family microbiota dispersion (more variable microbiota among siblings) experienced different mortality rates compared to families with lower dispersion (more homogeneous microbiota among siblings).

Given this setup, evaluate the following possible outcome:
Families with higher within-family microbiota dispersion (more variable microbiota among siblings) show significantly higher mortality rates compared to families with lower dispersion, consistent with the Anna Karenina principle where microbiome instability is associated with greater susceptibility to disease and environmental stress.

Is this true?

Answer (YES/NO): NO